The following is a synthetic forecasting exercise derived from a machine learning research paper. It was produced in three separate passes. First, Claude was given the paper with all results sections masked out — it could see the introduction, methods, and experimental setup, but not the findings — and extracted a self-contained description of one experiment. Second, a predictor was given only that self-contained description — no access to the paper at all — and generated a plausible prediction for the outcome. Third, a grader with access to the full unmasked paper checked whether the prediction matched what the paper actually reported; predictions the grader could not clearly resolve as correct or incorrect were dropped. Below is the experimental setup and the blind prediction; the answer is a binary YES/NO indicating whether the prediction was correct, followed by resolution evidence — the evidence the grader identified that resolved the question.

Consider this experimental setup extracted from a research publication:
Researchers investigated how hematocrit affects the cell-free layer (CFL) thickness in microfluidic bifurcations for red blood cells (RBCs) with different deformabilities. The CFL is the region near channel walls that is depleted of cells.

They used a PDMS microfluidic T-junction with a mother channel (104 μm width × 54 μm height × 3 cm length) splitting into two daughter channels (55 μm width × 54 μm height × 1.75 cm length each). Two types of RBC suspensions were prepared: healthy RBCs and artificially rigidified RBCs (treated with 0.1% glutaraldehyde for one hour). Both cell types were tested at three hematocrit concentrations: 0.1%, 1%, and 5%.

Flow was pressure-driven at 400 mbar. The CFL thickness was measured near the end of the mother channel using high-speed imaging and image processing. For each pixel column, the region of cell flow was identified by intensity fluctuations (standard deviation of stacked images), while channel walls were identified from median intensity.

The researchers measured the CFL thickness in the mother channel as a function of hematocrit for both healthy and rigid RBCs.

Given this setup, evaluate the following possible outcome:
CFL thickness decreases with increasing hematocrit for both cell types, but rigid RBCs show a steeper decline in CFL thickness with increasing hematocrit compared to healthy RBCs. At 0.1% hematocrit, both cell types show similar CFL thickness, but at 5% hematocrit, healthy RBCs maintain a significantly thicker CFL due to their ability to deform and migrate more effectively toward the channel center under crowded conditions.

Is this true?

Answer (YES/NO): NO